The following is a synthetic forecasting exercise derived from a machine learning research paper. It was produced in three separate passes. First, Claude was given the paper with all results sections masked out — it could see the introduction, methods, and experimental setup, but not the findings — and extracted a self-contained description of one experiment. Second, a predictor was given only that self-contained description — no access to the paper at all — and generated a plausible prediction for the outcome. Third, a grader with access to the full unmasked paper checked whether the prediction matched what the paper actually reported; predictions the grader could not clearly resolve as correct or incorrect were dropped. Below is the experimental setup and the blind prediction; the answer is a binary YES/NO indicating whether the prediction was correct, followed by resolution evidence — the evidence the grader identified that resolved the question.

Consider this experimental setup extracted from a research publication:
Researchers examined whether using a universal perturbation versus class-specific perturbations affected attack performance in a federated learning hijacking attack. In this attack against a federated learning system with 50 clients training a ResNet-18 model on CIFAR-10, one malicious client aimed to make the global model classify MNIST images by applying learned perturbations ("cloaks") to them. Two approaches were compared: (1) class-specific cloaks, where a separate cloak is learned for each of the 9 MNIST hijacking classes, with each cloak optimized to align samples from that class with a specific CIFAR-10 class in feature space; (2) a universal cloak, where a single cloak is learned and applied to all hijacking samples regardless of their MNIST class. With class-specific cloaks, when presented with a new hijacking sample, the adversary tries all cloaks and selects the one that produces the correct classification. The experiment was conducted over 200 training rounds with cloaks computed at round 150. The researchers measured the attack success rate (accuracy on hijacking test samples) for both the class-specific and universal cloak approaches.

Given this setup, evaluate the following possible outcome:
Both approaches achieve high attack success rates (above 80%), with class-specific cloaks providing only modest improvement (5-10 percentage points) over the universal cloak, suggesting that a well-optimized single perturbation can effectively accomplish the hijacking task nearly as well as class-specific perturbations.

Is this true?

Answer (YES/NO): NO